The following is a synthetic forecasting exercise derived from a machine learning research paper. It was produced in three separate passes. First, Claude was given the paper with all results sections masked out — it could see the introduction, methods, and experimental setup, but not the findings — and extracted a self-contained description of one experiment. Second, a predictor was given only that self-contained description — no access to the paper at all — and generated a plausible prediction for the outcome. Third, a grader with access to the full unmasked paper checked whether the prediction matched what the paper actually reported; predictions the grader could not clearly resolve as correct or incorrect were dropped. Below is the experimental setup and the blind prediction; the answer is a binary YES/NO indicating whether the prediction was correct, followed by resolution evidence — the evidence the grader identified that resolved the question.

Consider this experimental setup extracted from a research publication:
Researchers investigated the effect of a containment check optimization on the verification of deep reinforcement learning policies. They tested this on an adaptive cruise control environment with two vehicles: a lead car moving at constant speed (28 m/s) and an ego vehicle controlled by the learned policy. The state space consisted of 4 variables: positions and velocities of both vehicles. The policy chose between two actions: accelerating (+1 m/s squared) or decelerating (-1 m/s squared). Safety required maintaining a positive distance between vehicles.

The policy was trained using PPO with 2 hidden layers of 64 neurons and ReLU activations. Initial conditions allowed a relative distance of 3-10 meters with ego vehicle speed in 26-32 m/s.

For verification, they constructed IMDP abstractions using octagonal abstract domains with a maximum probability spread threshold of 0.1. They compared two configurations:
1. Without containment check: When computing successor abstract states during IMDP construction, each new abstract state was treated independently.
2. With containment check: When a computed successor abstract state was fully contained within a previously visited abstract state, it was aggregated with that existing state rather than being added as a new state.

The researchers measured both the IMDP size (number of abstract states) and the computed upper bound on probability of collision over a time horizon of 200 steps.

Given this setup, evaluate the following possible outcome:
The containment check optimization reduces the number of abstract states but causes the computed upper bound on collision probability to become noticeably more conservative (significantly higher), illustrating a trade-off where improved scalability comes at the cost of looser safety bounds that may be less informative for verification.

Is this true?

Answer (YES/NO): YES